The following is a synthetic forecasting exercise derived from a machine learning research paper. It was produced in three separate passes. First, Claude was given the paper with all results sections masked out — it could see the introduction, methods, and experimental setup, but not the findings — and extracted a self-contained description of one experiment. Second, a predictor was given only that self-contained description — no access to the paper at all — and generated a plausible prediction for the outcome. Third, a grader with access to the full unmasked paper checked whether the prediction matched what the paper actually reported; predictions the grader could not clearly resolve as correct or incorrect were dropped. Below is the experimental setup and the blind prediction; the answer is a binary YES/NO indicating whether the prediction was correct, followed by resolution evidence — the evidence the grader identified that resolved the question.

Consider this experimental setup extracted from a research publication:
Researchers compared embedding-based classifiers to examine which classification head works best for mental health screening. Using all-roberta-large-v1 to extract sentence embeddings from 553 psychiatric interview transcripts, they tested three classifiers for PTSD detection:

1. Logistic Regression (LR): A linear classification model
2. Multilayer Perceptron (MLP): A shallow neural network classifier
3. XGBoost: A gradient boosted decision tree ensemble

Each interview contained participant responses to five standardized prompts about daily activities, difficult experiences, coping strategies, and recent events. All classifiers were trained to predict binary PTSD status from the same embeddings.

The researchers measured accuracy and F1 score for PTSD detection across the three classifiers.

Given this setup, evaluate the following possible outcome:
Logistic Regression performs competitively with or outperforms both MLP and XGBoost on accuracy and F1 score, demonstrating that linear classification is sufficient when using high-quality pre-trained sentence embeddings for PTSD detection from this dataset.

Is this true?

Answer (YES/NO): NO